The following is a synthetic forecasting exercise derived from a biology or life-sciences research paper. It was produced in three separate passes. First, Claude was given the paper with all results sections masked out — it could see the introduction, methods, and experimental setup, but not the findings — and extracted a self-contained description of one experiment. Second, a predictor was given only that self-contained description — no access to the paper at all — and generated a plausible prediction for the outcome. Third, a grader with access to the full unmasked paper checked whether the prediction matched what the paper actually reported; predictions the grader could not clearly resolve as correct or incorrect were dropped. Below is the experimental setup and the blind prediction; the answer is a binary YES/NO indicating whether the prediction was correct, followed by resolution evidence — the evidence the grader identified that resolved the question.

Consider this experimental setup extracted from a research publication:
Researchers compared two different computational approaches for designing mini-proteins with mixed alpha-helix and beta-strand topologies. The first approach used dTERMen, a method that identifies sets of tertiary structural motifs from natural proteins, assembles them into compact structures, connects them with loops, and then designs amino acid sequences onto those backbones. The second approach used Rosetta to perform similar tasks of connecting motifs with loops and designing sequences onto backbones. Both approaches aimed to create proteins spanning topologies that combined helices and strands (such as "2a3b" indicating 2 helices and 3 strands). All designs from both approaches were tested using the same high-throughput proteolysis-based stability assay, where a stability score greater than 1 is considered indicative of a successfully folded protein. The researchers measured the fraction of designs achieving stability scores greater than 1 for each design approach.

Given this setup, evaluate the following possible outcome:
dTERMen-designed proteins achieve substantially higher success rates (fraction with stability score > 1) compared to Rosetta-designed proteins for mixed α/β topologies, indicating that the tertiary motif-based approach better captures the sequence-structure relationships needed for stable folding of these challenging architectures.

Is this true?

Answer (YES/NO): YES